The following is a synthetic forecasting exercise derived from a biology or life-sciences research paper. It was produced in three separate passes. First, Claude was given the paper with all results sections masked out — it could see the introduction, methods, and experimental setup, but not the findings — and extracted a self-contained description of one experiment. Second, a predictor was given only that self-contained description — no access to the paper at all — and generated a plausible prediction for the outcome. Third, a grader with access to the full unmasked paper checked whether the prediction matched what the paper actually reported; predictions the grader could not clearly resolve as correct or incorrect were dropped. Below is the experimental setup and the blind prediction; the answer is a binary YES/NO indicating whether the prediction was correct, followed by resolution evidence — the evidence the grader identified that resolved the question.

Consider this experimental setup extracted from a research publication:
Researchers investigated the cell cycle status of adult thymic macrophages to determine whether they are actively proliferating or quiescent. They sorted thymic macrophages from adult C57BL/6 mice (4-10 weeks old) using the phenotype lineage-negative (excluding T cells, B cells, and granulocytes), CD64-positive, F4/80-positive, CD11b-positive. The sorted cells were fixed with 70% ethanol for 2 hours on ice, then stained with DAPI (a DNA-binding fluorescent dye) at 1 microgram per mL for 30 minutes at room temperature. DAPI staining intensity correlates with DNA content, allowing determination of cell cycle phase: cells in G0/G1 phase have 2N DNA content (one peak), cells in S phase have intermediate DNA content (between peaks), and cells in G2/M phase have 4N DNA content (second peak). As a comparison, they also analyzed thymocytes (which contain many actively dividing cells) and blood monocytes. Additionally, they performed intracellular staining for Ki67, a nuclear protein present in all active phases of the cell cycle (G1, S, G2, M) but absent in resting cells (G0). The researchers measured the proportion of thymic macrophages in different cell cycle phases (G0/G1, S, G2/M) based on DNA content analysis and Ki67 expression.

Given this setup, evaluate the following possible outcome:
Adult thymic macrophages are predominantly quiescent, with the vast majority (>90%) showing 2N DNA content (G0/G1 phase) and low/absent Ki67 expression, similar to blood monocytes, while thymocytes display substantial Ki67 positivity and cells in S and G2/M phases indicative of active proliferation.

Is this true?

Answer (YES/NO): YES